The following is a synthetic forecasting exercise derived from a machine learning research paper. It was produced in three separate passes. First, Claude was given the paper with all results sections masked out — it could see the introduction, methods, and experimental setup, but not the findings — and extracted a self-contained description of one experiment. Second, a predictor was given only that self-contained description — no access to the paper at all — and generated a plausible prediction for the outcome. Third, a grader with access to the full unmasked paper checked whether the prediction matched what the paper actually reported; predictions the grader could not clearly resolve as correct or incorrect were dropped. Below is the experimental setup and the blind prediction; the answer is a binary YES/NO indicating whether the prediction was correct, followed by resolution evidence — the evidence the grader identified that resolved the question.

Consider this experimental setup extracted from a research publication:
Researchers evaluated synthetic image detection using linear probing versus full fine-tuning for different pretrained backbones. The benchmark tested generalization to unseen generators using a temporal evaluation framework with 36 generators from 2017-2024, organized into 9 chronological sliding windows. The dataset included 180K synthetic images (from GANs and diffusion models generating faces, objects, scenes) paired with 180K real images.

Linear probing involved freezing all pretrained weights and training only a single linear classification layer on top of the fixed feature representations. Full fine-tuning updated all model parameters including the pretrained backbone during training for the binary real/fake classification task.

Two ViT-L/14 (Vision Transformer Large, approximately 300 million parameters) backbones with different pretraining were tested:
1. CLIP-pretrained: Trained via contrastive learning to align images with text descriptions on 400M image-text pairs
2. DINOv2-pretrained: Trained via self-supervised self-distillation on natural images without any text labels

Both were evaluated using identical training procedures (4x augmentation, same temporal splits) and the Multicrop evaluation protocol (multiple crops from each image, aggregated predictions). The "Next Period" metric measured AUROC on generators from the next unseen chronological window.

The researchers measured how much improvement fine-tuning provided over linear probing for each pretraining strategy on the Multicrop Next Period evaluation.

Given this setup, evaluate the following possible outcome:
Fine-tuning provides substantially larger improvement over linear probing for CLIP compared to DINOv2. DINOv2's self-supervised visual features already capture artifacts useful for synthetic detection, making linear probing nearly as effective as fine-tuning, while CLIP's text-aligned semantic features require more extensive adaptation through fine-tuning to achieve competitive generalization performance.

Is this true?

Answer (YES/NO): YES